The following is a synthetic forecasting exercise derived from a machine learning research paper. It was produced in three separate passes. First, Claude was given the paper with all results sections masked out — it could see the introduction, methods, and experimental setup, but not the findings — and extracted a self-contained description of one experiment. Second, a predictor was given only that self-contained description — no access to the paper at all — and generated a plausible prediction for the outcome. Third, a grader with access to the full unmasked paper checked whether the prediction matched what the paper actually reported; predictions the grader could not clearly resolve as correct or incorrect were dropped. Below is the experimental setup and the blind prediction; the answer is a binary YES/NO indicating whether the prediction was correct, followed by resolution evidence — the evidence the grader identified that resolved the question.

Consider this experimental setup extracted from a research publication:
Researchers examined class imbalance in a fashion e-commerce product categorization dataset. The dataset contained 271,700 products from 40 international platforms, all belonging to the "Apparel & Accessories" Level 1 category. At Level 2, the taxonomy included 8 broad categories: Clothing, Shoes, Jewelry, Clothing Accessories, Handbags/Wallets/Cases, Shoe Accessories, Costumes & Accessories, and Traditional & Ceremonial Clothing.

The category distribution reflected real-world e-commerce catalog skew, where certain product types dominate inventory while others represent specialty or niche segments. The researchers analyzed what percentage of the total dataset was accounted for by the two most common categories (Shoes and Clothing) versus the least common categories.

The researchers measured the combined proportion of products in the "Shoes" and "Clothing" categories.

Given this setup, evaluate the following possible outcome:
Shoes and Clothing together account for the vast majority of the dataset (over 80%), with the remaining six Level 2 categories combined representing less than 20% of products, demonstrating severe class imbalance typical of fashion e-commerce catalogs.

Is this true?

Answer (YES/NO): YES